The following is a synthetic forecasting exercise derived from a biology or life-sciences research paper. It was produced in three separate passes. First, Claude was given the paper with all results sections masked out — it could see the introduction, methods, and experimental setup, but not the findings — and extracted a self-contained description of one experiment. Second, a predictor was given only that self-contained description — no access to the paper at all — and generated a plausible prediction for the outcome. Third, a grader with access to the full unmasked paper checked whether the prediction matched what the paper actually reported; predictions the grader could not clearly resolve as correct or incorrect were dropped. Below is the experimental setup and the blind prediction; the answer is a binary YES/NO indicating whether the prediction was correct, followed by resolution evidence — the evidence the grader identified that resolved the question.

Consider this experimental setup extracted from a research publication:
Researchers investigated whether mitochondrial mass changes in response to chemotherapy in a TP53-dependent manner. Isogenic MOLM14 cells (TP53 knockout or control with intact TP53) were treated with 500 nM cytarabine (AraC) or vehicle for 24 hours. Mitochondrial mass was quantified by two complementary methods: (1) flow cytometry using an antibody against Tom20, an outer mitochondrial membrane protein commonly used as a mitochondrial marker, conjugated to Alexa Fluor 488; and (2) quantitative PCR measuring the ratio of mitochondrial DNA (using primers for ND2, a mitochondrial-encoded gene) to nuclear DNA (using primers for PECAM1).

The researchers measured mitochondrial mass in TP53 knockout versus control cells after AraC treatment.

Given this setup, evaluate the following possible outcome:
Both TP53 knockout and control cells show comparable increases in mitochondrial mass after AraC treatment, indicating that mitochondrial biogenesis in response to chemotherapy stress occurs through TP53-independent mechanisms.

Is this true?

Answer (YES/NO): NO